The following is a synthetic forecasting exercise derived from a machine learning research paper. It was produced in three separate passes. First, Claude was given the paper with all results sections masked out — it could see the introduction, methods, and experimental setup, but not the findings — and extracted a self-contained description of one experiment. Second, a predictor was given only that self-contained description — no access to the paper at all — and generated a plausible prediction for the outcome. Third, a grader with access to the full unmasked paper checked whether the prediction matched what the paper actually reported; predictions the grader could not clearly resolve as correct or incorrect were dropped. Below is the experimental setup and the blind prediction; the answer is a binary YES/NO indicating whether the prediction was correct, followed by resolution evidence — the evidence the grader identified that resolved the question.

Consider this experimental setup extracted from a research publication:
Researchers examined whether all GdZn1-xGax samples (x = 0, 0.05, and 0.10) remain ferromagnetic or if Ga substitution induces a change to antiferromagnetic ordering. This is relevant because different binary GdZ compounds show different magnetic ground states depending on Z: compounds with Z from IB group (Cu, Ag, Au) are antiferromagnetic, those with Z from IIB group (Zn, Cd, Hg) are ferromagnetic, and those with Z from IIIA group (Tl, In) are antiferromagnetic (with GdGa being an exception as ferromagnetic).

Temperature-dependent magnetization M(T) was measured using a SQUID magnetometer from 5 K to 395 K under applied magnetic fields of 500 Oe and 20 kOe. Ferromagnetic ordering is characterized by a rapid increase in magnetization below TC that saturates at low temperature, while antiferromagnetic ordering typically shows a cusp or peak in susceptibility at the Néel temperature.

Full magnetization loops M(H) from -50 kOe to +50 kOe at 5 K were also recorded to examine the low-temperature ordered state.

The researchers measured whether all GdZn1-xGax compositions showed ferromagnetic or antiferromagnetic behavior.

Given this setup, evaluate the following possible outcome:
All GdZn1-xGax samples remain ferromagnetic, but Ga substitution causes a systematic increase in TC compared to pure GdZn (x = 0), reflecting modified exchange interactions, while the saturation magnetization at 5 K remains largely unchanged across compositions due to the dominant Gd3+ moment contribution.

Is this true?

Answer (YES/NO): NO